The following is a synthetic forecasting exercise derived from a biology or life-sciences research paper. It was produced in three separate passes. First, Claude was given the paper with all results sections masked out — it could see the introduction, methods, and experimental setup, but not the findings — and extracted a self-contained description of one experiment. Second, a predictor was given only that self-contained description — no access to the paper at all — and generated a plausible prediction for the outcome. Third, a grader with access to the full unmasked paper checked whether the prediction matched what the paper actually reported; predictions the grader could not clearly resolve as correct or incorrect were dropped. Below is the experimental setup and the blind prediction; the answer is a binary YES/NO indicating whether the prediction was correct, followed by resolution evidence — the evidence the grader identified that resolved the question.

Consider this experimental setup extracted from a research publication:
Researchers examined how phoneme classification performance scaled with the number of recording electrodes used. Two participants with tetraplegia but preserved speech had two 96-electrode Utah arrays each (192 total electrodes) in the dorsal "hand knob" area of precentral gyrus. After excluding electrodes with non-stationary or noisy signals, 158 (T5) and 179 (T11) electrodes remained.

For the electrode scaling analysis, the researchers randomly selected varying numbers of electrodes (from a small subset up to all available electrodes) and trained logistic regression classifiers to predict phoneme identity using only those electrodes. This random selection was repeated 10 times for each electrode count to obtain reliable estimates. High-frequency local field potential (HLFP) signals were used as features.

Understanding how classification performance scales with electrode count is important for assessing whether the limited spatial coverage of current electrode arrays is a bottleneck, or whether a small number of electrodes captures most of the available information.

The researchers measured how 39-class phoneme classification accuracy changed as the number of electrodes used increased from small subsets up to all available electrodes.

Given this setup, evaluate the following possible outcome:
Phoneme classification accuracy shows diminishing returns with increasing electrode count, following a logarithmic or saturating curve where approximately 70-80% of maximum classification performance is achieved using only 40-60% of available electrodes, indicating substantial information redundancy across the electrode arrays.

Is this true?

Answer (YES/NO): NO